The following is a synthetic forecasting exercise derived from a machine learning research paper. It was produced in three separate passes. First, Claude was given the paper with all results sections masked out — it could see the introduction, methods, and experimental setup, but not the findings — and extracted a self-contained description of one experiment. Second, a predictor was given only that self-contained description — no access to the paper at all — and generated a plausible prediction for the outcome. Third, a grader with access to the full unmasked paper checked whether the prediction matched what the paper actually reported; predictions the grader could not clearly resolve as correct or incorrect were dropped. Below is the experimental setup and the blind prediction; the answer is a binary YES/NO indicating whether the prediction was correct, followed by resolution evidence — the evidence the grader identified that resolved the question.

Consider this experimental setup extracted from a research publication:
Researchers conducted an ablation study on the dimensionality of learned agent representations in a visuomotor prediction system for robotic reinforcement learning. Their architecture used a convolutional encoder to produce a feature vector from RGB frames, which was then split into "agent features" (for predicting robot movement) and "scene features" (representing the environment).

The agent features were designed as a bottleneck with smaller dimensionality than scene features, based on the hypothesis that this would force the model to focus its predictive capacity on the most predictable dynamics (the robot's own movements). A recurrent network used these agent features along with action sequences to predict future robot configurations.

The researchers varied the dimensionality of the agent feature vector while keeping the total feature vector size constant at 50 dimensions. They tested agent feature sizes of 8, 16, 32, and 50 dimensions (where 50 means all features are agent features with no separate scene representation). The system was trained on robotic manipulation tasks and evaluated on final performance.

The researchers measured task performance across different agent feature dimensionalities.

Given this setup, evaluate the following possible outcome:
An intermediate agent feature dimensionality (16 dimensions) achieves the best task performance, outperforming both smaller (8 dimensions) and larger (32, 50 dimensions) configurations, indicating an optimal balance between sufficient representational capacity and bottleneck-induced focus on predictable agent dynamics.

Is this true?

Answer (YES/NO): NO